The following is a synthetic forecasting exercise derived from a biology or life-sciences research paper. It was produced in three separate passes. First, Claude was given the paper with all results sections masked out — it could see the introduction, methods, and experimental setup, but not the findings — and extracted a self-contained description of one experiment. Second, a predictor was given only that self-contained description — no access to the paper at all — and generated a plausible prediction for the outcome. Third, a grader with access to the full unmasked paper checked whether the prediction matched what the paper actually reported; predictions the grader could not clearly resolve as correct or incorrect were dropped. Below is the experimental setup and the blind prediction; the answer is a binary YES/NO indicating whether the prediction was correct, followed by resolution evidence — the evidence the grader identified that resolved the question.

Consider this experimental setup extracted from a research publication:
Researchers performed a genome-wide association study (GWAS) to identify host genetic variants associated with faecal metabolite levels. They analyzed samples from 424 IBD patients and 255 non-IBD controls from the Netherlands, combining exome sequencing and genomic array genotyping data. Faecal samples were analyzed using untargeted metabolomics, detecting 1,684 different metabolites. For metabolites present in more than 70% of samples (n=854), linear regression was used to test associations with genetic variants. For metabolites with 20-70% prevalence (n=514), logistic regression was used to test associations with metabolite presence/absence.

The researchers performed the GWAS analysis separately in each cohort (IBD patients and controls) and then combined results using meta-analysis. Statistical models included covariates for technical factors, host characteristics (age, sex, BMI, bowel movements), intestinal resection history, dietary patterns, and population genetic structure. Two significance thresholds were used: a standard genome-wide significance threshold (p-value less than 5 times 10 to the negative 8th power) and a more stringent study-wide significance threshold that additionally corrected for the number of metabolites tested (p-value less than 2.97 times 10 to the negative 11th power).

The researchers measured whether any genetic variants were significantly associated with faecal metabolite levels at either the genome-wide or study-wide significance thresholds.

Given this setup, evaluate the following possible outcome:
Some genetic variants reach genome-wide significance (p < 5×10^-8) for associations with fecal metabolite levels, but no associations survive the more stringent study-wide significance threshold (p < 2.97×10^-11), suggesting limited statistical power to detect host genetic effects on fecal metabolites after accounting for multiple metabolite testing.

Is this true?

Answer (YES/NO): NO